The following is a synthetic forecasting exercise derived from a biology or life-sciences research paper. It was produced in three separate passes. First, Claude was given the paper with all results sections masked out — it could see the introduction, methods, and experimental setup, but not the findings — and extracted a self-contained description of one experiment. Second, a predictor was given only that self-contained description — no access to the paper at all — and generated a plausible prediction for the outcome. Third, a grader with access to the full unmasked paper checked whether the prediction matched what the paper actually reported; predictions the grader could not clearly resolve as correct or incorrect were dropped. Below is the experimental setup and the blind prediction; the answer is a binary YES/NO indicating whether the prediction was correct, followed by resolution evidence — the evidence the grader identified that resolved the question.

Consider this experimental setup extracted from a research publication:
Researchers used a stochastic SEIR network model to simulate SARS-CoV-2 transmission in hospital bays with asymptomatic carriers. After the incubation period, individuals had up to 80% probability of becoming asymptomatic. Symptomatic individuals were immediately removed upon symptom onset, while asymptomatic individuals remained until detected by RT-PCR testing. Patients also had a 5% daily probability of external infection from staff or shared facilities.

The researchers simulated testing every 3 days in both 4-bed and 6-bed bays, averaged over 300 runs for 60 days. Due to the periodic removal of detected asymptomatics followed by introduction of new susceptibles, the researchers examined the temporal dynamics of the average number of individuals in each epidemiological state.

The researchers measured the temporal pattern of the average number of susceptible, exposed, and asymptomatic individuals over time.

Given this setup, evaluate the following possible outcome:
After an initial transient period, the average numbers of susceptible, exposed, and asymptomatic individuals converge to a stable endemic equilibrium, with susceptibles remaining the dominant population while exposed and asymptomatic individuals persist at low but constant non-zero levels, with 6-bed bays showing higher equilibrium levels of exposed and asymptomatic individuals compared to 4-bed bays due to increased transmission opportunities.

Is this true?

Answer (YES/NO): NO